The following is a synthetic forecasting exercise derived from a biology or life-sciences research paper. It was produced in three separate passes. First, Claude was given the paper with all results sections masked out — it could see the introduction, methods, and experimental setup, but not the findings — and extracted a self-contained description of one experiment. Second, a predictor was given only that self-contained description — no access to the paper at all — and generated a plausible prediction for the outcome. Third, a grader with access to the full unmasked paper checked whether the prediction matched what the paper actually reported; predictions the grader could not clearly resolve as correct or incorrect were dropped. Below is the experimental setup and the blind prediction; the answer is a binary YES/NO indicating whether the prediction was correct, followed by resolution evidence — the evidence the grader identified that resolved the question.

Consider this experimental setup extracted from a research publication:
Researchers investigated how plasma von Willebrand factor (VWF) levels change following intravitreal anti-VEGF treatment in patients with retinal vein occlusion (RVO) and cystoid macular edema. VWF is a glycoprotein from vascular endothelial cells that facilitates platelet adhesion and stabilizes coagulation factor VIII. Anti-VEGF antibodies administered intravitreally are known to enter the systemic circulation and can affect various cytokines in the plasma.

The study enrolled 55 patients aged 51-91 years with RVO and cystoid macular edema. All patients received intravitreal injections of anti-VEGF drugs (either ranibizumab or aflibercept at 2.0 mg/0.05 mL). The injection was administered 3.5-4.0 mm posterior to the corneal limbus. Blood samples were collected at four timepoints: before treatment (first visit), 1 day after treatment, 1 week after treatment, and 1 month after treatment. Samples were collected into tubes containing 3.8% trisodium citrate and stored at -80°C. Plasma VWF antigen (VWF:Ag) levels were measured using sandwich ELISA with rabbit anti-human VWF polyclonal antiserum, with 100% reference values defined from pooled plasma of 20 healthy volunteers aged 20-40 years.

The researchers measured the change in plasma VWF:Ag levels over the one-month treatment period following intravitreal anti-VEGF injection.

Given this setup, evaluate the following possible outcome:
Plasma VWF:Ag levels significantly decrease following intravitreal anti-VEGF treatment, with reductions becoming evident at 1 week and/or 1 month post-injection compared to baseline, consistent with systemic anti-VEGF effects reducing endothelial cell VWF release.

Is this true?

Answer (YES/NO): NO